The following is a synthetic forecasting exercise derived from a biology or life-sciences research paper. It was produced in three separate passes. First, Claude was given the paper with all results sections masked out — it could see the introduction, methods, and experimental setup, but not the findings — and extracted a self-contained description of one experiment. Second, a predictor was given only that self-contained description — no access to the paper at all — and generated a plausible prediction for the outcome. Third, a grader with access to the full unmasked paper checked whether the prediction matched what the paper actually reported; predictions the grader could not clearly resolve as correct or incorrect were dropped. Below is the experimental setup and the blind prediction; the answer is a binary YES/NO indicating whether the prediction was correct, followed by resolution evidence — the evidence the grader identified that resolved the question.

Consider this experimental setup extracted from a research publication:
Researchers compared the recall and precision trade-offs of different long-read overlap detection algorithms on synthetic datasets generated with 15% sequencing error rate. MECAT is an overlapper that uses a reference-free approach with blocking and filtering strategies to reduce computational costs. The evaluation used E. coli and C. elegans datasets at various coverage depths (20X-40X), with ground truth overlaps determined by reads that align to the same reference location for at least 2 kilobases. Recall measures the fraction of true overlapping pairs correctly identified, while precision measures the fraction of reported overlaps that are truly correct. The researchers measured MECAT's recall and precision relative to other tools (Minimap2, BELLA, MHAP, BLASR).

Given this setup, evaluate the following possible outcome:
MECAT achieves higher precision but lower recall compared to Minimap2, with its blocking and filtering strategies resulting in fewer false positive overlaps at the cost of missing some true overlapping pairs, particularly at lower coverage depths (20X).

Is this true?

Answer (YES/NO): NO